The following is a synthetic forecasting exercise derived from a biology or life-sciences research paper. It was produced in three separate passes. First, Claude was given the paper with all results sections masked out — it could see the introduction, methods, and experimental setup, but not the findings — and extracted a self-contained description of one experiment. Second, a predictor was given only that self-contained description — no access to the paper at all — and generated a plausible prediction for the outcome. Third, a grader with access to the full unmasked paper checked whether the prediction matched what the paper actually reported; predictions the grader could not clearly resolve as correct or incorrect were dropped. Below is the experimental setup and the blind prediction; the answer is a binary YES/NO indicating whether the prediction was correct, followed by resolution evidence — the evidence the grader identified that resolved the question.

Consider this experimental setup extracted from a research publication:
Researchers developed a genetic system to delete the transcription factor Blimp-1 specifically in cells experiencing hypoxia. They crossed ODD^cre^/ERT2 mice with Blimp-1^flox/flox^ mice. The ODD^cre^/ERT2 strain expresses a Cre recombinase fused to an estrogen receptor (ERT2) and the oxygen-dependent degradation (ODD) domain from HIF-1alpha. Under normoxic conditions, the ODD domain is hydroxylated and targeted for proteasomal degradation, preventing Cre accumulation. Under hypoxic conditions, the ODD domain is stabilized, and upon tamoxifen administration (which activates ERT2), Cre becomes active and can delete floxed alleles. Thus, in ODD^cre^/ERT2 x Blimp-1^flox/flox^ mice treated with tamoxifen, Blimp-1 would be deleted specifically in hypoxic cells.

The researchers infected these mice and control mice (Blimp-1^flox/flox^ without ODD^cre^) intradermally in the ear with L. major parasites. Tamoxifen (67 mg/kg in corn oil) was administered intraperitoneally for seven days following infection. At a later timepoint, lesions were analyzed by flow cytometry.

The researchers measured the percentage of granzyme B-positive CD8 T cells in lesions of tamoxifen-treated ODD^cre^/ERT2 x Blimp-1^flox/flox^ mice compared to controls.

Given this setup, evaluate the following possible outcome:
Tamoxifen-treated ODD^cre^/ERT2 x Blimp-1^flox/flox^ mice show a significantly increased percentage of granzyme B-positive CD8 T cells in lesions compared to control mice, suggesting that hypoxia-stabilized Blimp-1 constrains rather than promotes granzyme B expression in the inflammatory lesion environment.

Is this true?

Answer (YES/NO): NO